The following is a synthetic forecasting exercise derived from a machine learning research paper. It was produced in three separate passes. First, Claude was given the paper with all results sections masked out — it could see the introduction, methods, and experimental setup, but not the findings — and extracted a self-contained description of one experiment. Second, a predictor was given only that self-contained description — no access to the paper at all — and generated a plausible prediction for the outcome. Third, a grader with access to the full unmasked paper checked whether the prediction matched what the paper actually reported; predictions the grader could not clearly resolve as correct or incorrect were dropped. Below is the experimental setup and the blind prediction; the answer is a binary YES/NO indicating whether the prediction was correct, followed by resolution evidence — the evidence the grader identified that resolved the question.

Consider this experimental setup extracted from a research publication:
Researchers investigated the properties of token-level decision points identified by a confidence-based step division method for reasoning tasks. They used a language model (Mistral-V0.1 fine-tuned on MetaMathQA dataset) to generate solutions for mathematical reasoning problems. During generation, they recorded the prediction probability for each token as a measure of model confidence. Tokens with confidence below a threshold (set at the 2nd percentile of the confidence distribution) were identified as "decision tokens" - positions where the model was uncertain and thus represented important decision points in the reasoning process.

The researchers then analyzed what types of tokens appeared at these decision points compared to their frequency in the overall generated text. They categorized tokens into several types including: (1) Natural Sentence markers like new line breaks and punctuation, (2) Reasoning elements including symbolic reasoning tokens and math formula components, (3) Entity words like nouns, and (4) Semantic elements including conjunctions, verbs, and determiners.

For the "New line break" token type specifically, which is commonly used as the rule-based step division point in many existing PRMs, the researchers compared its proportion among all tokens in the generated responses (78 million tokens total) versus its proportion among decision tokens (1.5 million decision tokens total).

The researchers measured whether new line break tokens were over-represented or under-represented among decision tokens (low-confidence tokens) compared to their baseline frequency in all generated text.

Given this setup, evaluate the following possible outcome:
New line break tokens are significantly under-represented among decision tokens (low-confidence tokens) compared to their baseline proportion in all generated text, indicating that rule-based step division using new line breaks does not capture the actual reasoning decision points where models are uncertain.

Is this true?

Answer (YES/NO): YES